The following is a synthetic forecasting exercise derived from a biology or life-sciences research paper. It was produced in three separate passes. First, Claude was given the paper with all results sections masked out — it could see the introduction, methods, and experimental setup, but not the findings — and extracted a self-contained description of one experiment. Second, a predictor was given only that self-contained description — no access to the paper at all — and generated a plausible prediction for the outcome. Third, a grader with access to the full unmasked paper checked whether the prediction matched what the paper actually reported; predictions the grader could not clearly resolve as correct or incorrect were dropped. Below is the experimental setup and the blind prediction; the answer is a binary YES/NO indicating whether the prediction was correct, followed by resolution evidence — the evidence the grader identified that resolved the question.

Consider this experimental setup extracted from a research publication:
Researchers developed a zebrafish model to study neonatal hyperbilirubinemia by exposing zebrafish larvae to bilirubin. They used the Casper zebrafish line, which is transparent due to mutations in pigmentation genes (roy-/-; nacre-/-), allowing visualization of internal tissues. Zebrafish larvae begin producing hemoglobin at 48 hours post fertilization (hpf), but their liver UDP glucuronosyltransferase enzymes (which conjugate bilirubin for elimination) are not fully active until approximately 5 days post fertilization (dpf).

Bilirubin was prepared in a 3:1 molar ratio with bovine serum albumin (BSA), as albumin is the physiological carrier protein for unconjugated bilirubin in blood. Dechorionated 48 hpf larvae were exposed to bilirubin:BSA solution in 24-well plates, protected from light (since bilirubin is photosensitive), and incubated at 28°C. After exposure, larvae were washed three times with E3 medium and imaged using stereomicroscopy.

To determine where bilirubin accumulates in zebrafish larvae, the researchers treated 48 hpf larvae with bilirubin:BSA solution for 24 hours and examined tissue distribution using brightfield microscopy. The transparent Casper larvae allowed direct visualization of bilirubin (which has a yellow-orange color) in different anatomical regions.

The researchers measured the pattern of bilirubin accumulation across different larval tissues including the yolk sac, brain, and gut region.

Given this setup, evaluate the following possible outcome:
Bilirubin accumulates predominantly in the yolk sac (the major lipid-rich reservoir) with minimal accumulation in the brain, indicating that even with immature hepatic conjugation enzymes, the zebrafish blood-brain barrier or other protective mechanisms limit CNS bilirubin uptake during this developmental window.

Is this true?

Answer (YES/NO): NO